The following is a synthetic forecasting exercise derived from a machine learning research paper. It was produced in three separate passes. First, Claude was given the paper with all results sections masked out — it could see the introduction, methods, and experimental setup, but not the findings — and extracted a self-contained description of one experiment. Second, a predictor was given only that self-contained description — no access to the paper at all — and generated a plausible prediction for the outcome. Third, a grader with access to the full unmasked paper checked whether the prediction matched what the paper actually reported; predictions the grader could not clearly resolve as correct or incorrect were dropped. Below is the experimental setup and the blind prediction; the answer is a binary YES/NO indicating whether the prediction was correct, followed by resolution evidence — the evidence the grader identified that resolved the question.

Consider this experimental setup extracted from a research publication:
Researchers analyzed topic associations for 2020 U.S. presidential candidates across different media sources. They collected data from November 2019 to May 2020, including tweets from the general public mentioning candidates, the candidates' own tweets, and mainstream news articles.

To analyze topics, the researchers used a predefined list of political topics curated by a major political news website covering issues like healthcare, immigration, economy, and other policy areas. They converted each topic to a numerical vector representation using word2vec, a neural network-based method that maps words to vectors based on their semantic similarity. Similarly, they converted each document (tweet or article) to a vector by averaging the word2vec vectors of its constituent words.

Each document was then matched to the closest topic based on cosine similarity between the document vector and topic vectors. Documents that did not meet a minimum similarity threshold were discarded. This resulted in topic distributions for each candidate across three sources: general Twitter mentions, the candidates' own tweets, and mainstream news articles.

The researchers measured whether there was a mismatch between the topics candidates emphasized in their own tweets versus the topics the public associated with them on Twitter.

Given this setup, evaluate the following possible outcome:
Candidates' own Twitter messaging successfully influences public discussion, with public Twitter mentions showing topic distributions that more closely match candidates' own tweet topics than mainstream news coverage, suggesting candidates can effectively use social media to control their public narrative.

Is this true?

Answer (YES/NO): NO